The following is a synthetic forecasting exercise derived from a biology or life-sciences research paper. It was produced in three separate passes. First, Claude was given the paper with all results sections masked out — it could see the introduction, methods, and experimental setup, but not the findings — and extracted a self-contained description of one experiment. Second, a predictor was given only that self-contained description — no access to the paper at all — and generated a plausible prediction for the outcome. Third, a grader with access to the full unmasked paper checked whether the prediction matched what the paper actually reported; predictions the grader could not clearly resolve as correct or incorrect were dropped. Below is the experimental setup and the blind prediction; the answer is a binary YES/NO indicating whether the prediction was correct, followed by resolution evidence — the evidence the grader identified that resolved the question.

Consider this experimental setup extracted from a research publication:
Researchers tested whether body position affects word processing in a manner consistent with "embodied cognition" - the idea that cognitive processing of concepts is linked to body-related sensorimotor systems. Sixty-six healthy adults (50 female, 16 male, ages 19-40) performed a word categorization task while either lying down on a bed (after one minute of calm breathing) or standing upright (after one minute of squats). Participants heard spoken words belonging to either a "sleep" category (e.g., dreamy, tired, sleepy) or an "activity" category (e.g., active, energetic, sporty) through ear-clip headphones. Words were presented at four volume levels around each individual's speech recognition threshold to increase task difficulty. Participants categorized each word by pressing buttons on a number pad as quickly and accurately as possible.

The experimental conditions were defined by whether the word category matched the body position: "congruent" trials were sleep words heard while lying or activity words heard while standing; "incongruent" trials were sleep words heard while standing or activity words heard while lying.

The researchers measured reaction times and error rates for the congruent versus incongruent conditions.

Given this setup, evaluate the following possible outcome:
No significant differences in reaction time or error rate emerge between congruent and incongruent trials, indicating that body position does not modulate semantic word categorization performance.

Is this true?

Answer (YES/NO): YES